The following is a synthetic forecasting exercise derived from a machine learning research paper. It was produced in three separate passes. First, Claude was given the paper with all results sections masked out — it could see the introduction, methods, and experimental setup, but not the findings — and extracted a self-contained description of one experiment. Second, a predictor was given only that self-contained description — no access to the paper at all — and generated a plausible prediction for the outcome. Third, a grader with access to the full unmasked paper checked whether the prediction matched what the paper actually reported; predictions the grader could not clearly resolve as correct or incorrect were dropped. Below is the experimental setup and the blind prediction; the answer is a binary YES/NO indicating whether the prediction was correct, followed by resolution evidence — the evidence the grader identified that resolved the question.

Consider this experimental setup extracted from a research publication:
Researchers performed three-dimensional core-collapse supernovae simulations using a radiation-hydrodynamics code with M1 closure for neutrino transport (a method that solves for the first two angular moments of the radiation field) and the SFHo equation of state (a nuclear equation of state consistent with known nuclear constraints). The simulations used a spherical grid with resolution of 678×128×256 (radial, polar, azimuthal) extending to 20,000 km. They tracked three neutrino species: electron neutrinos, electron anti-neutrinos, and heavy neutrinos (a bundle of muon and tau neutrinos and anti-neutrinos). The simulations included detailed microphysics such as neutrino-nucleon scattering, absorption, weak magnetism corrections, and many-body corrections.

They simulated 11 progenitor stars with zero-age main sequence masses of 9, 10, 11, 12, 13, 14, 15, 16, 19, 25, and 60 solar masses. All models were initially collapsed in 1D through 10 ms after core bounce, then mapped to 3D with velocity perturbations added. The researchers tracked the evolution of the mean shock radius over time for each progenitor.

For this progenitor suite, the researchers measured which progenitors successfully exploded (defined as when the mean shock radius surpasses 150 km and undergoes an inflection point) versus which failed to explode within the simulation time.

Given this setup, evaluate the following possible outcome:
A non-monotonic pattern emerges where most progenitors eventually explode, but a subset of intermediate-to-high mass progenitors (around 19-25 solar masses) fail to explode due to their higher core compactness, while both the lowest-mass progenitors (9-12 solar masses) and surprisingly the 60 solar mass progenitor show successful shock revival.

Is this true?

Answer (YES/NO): NO